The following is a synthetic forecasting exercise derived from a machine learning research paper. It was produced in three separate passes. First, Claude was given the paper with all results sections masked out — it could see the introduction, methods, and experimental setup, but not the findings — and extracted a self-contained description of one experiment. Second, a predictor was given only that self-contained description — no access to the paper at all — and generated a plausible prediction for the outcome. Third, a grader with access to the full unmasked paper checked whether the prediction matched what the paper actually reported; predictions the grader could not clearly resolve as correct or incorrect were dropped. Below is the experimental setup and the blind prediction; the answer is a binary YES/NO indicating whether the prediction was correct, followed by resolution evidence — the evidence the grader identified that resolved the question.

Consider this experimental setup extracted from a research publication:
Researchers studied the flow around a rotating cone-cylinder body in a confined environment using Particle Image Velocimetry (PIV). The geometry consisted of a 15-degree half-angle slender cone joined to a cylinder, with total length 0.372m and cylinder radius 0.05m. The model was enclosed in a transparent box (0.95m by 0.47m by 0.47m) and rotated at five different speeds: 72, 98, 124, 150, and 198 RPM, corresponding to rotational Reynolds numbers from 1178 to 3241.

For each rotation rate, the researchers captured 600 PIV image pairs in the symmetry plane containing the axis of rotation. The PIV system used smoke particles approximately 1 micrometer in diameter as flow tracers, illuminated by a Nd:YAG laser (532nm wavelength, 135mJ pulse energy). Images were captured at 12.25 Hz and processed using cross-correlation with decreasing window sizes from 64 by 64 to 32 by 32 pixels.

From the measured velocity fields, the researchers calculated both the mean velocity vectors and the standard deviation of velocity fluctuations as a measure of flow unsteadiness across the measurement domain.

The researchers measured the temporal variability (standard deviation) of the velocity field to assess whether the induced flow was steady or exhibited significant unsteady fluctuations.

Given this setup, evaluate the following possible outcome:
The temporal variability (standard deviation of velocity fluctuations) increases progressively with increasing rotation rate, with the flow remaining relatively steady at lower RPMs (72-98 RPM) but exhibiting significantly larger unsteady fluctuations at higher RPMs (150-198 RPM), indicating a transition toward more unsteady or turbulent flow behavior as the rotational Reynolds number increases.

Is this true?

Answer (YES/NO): NO